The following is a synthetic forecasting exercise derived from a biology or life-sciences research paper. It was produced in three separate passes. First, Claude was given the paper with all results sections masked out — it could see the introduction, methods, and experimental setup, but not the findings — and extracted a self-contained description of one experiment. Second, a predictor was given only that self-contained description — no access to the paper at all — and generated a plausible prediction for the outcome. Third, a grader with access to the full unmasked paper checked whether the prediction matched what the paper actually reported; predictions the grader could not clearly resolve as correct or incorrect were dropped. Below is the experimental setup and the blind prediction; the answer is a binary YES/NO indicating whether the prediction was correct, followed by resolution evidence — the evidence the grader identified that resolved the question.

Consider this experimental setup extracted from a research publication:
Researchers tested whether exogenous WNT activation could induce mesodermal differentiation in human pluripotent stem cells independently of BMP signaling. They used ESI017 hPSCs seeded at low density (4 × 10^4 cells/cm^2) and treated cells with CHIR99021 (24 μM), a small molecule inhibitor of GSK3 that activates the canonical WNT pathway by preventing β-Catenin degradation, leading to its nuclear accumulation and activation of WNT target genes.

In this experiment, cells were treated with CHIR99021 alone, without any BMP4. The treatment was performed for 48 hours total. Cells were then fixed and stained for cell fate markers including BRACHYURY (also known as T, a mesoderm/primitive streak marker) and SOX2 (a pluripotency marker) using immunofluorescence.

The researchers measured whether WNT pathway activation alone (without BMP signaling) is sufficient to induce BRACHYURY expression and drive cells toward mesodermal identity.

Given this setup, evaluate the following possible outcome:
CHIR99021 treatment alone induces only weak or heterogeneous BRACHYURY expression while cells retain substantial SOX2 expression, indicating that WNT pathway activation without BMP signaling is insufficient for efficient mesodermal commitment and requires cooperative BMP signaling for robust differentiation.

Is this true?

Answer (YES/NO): NO